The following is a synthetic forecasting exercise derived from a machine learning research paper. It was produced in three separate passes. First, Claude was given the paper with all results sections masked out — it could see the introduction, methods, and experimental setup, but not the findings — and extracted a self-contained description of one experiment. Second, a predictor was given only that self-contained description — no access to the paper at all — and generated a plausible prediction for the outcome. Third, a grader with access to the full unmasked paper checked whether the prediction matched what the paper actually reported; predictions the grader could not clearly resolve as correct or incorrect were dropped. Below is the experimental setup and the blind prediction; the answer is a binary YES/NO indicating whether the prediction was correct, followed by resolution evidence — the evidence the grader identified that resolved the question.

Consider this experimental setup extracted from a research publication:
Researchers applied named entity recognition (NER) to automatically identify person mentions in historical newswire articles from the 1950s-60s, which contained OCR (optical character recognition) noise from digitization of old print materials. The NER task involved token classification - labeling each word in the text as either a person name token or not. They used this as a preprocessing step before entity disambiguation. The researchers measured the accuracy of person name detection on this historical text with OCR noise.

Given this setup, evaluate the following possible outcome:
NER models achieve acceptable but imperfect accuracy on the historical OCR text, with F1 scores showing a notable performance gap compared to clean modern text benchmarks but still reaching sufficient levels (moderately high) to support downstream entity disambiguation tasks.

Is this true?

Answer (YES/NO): NO